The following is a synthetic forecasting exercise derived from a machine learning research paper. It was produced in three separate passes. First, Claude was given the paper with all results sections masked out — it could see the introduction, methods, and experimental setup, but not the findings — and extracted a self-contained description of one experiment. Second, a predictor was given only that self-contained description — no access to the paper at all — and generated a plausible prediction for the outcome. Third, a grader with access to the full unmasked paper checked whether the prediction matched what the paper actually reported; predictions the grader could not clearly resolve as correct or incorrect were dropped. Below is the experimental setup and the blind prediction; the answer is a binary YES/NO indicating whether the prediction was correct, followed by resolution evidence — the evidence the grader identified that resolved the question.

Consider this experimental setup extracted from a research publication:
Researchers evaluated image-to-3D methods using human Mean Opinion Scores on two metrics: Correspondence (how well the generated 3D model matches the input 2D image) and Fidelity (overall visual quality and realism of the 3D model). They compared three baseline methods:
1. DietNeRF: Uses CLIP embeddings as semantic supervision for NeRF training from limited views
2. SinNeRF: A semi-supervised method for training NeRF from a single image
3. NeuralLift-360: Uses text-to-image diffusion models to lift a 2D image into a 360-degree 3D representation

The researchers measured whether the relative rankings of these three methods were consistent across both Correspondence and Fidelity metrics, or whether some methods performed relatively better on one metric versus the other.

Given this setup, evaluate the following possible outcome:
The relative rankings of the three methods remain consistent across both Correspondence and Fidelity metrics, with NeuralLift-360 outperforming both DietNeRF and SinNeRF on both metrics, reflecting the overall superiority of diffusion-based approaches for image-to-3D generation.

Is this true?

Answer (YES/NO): YES